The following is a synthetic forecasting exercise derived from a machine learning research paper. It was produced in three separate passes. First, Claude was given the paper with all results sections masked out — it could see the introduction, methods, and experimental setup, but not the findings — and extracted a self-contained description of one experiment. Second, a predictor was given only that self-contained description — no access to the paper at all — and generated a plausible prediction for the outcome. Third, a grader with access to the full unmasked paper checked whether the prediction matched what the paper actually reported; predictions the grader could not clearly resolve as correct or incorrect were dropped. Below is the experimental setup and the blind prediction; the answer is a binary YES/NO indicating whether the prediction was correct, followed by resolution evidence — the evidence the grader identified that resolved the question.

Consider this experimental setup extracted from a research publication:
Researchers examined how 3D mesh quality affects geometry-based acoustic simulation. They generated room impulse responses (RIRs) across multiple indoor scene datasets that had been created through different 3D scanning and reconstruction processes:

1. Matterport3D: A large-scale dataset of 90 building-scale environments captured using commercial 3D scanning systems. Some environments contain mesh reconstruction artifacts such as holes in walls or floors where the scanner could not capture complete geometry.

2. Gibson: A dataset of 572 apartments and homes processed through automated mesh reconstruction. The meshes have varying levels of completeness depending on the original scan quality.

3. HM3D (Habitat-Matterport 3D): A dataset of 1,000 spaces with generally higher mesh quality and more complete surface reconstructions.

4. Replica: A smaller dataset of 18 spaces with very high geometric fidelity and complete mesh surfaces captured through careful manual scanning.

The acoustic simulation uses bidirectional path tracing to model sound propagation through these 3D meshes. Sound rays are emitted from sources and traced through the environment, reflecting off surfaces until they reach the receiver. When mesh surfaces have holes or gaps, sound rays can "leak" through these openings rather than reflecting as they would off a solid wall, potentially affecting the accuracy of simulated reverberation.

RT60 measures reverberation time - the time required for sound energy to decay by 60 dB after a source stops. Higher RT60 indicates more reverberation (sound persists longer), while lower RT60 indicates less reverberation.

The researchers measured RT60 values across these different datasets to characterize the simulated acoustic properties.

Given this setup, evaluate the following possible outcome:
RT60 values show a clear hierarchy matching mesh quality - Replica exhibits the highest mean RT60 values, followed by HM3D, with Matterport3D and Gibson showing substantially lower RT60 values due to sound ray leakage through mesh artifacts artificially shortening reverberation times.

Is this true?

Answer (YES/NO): NO